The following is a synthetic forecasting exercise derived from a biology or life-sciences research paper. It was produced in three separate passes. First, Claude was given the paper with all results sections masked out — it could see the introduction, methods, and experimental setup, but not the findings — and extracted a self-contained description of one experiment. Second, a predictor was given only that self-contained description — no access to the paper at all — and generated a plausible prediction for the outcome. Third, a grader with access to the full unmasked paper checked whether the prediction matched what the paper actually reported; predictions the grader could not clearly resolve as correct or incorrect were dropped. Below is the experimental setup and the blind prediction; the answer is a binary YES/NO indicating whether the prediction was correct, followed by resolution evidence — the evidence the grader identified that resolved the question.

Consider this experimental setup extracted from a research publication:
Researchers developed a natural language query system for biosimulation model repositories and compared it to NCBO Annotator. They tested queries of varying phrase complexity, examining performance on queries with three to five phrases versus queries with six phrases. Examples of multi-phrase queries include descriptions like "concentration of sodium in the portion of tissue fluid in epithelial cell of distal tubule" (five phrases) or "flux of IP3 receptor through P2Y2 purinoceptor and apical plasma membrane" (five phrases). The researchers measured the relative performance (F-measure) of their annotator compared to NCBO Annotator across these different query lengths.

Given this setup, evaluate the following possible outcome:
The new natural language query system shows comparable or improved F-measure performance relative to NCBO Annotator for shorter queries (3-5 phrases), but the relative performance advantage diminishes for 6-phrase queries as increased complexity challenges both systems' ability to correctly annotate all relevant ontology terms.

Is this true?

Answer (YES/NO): YES